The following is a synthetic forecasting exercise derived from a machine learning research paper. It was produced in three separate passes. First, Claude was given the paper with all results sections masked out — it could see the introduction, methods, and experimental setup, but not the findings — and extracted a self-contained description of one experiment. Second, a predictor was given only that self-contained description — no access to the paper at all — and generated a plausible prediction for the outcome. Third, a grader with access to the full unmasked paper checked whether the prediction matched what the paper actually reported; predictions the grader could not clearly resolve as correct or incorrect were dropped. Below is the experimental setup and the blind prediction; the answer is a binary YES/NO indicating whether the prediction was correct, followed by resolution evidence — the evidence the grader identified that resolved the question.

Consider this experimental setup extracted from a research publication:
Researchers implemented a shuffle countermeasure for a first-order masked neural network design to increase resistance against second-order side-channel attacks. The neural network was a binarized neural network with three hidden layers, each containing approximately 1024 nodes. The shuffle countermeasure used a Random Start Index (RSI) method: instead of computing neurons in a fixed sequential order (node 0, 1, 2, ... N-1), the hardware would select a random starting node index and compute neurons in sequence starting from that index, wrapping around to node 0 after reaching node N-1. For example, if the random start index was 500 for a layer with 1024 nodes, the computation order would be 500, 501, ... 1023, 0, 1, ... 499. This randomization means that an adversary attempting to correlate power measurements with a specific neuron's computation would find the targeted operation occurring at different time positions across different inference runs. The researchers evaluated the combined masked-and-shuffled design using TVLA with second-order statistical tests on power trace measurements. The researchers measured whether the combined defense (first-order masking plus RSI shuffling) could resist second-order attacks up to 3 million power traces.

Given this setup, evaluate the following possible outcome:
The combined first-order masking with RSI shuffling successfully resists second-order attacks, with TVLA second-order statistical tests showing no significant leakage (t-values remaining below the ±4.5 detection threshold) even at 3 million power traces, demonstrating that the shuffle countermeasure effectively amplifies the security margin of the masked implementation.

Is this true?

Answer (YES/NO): YES